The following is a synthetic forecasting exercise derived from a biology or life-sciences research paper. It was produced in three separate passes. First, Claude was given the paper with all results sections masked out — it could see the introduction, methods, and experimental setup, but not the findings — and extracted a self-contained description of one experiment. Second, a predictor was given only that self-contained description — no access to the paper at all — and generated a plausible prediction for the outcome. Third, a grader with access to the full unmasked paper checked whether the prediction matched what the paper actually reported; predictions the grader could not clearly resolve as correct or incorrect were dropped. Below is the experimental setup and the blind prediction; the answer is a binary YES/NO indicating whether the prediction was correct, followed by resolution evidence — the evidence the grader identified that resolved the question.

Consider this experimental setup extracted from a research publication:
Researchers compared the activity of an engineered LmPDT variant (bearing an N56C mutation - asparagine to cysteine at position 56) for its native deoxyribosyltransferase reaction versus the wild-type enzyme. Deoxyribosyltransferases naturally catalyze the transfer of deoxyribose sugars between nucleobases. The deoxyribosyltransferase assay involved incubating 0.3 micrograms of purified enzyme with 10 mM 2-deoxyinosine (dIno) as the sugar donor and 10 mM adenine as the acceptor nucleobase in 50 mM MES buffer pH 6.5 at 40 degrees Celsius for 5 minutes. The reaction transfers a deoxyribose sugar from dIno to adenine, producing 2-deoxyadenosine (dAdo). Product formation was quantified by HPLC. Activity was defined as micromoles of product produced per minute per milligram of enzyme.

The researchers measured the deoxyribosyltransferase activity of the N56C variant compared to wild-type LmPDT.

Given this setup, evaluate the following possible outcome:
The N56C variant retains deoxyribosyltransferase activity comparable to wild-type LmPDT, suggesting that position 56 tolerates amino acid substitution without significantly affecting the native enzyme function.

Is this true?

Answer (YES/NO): NO